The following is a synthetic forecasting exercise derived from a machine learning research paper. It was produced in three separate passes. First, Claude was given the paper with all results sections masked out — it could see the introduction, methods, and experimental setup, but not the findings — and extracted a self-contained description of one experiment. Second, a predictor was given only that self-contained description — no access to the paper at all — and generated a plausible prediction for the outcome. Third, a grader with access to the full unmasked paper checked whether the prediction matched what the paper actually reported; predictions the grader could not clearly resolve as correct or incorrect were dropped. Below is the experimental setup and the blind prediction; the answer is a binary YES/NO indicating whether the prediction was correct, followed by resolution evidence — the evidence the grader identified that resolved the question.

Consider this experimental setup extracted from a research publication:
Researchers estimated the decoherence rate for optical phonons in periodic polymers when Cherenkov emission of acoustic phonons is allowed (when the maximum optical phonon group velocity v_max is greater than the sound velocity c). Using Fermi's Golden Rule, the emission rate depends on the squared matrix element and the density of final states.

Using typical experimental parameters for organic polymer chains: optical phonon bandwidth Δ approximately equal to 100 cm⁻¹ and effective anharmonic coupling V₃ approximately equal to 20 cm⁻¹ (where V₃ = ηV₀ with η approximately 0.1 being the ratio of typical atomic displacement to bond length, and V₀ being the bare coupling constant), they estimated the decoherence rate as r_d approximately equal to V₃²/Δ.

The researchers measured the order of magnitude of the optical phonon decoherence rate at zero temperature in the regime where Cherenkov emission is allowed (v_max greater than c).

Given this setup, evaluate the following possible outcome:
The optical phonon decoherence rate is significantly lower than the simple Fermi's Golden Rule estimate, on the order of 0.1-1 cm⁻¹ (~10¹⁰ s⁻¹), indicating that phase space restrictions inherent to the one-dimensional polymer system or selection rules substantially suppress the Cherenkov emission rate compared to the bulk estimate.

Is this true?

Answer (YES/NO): NO